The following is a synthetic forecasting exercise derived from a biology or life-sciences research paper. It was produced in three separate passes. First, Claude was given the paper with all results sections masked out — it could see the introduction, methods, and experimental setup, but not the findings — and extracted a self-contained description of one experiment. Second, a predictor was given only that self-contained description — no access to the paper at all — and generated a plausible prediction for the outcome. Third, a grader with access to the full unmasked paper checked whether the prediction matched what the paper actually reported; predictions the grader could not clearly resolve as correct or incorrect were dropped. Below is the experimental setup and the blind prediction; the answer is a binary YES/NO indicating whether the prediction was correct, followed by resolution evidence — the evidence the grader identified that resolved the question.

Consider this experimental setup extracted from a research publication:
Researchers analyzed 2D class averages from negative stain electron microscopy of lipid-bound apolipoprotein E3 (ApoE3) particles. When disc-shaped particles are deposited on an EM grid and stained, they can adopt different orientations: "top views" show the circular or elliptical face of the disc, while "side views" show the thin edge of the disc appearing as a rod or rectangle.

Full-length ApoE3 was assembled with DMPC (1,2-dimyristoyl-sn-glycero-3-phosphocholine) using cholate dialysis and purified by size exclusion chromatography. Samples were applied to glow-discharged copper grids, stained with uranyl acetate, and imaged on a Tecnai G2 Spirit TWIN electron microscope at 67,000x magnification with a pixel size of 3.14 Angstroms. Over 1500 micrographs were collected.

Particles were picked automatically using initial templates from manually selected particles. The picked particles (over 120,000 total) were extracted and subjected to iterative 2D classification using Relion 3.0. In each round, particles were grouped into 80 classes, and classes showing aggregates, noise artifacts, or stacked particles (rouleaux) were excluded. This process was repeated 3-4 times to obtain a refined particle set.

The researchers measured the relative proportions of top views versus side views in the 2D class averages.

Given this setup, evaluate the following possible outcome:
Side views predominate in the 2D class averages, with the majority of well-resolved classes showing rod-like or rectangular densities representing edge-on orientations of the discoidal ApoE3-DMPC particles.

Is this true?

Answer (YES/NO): NO